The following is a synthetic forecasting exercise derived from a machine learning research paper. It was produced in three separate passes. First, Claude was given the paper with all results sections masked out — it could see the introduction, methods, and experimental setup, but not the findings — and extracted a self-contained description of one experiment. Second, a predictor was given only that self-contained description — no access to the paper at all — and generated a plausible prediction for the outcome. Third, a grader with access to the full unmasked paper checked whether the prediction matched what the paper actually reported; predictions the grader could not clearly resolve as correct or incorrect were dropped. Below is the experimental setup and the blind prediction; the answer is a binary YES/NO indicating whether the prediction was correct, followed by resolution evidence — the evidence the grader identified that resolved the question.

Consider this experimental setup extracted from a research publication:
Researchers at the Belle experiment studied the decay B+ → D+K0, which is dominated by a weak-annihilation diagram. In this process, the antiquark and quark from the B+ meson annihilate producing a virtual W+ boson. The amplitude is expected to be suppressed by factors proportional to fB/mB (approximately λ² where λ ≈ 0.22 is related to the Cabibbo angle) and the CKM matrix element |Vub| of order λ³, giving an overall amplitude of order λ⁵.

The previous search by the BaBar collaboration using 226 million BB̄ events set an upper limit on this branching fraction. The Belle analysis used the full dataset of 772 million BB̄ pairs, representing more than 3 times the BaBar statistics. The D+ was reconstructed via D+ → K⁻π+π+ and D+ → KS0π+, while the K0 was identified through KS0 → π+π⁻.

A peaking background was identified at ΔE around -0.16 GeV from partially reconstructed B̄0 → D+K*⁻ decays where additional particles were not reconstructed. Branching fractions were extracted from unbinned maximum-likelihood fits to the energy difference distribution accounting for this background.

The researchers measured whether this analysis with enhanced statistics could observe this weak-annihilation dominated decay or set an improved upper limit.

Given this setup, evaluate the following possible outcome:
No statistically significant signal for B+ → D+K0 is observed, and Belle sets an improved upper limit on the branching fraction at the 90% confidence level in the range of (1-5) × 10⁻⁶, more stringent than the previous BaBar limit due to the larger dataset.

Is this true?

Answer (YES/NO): YES